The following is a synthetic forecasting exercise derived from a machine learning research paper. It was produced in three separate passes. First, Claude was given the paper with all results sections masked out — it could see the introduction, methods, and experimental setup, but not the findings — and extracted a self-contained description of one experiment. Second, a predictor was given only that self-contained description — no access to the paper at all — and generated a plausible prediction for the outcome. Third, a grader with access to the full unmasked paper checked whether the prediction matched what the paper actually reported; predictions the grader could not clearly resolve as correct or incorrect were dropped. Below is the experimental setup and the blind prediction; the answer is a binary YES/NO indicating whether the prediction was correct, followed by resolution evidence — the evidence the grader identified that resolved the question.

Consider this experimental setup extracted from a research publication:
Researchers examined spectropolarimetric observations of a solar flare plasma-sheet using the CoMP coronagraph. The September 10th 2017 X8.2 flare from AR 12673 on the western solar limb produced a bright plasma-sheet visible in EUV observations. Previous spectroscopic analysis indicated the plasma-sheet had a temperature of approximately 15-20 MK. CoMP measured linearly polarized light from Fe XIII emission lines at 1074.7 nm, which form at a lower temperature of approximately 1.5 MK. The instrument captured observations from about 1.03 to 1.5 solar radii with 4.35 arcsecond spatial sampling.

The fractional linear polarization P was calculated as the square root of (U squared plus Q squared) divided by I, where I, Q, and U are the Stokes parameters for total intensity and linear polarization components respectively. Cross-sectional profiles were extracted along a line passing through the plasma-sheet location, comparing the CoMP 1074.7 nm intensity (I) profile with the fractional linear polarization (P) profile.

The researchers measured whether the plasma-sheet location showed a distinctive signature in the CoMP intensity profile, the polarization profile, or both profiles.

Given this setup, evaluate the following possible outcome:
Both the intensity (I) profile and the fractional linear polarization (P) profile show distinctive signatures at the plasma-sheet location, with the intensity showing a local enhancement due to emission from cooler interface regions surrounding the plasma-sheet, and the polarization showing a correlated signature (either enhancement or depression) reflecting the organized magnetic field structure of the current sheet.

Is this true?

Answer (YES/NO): NO